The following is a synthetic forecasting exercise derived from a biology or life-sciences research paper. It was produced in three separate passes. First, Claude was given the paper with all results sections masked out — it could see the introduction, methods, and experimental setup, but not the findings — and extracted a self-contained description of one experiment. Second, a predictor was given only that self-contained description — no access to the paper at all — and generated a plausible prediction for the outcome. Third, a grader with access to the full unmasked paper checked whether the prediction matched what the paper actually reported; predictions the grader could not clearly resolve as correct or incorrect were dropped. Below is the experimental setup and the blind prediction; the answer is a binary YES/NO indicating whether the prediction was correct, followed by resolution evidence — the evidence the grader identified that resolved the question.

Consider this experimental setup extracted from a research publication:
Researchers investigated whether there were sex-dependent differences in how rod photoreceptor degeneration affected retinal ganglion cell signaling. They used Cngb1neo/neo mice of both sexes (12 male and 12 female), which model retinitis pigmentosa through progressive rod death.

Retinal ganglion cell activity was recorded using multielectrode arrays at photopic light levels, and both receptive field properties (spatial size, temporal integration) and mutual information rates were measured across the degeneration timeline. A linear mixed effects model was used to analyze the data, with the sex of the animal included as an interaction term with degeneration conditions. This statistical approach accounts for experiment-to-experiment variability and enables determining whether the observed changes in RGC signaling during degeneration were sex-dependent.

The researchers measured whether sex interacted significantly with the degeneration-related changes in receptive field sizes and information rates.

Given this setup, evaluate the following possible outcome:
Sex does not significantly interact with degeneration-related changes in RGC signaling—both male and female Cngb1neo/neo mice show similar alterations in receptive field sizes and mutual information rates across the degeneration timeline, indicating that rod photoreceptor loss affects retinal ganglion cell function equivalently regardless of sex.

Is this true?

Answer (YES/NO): YES